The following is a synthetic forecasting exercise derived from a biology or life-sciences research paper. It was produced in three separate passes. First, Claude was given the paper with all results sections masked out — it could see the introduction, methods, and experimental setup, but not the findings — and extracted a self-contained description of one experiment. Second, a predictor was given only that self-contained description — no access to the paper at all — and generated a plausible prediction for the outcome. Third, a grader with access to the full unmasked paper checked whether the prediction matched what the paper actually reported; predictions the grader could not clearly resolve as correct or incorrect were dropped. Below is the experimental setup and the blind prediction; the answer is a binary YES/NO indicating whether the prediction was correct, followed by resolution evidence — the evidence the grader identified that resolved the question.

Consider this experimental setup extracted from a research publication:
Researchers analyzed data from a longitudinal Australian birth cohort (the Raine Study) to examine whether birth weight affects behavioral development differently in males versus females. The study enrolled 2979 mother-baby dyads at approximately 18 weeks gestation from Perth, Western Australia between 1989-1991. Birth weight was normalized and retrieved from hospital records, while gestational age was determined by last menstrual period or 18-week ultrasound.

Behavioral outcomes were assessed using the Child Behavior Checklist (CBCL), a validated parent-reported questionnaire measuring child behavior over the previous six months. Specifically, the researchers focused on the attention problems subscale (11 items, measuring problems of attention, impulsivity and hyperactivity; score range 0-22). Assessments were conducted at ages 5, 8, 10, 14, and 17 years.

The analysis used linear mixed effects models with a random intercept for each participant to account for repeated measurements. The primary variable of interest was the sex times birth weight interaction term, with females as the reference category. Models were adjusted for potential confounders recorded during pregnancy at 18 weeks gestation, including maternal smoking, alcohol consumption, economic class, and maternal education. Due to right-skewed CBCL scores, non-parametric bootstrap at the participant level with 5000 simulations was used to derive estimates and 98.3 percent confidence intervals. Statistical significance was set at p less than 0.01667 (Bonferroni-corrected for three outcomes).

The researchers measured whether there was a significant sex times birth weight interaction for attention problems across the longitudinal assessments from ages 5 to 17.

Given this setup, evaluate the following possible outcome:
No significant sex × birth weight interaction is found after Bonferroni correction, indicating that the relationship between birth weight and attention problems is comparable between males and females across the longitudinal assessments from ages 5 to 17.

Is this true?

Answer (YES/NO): NO